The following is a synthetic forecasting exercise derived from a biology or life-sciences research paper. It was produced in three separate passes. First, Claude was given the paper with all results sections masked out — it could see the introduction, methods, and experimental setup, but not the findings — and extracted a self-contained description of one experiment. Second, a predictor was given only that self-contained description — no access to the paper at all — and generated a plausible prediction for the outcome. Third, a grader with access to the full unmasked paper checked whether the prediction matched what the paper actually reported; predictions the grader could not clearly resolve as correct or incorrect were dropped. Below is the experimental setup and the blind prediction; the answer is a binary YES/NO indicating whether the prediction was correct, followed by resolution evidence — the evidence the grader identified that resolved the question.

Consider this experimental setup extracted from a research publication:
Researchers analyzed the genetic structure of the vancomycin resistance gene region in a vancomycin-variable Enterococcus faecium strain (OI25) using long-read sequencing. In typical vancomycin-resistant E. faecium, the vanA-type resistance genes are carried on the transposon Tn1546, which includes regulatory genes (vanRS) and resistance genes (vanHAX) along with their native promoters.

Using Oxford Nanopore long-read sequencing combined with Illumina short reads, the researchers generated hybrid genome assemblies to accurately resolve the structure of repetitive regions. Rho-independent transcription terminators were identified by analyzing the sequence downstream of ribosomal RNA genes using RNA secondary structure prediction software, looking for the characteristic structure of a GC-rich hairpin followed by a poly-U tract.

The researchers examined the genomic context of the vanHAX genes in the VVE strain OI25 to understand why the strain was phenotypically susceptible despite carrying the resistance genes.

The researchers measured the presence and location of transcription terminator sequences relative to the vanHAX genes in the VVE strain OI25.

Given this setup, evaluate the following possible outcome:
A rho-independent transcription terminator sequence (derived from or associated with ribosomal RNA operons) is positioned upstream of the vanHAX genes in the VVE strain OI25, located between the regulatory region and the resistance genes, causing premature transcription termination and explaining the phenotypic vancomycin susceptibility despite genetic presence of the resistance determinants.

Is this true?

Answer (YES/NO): NO